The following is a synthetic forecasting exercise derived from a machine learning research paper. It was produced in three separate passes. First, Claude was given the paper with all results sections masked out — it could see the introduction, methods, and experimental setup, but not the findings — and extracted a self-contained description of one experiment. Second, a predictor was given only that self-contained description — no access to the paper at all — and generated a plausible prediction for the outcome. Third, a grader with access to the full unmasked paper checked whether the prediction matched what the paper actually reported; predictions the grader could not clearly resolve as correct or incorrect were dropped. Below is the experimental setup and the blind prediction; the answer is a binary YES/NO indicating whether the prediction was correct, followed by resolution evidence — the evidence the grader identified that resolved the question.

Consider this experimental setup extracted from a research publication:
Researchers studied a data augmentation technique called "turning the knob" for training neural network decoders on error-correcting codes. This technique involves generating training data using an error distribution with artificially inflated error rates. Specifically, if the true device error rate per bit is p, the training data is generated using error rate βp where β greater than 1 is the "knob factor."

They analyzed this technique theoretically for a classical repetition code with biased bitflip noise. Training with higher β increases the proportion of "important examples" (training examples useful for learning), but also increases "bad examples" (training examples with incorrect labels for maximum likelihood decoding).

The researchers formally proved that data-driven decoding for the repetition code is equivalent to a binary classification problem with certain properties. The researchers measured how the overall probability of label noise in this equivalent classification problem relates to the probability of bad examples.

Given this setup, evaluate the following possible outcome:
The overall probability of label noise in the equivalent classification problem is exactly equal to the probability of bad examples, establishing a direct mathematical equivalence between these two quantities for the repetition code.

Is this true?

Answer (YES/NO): YES